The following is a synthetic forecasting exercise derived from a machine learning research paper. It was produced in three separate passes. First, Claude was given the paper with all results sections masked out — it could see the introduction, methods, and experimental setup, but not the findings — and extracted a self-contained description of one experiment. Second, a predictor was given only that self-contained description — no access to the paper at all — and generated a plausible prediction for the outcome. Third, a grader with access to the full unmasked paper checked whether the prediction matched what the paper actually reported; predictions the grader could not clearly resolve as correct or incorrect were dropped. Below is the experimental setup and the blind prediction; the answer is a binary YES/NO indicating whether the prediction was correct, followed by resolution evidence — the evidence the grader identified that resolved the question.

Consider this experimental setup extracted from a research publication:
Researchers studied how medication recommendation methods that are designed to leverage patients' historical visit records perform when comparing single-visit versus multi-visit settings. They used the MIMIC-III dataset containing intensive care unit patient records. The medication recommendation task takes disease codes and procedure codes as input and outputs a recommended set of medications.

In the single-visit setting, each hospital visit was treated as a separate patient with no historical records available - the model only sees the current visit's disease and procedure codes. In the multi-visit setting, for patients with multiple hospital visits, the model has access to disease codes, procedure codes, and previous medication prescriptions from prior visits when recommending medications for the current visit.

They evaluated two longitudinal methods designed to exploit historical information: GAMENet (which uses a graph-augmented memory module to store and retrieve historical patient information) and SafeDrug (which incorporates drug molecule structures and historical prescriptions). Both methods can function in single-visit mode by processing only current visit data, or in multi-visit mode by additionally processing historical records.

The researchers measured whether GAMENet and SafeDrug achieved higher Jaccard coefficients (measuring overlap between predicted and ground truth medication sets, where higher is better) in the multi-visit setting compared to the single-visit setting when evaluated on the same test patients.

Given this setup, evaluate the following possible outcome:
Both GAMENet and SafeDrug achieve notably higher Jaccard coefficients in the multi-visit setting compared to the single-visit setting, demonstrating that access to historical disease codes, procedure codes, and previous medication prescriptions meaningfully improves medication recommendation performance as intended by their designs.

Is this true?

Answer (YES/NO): NO